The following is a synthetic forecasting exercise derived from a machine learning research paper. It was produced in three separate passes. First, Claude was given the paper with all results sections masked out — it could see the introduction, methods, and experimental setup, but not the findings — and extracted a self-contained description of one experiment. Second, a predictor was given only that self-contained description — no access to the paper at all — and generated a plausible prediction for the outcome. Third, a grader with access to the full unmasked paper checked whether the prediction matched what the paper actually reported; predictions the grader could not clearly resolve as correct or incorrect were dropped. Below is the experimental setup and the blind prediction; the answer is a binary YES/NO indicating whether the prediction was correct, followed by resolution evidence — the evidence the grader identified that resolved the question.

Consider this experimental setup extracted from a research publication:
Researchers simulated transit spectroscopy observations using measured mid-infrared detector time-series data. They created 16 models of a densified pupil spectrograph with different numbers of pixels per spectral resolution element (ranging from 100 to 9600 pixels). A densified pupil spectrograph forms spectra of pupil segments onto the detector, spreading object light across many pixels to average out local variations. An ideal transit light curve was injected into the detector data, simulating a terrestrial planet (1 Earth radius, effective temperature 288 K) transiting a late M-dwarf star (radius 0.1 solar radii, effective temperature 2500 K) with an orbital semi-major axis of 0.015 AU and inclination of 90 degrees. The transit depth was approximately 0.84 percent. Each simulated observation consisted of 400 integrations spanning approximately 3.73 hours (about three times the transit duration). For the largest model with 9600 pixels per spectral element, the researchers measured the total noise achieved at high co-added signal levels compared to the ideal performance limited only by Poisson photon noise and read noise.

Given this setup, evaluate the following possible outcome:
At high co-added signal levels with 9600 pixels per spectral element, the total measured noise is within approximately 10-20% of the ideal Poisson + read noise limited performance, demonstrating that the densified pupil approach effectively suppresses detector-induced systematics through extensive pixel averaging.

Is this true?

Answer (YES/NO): NO